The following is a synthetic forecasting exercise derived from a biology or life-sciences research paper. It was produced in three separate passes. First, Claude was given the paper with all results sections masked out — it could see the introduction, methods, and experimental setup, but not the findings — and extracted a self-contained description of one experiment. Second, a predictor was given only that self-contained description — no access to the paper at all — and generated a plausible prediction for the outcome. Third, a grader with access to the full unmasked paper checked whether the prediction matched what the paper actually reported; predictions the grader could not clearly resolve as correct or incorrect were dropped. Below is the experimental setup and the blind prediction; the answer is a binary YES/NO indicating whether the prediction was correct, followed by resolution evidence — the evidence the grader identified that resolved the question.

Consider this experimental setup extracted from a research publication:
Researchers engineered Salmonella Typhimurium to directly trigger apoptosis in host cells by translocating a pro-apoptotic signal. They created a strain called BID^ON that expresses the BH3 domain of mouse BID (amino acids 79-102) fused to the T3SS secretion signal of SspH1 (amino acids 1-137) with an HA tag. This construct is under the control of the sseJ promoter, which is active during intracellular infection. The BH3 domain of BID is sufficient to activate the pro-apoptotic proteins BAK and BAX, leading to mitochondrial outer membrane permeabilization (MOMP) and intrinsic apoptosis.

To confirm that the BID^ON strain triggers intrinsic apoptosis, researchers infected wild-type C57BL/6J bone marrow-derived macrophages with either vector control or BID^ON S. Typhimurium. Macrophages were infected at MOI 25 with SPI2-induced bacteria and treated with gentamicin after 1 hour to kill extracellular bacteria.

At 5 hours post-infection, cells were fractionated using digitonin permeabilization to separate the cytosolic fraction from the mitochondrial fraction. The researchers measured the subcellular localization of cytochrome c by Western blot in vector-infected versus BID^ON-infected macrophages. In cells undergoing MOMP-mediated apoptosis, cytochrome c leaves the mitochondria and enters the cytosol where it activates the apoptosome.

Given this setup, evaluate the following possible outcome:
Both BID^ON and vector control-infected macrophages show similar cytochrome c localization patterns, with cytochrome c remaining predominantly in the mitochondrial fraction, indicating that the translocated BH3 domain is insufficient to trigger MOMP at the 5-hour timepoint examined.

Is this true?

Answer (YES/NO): NO